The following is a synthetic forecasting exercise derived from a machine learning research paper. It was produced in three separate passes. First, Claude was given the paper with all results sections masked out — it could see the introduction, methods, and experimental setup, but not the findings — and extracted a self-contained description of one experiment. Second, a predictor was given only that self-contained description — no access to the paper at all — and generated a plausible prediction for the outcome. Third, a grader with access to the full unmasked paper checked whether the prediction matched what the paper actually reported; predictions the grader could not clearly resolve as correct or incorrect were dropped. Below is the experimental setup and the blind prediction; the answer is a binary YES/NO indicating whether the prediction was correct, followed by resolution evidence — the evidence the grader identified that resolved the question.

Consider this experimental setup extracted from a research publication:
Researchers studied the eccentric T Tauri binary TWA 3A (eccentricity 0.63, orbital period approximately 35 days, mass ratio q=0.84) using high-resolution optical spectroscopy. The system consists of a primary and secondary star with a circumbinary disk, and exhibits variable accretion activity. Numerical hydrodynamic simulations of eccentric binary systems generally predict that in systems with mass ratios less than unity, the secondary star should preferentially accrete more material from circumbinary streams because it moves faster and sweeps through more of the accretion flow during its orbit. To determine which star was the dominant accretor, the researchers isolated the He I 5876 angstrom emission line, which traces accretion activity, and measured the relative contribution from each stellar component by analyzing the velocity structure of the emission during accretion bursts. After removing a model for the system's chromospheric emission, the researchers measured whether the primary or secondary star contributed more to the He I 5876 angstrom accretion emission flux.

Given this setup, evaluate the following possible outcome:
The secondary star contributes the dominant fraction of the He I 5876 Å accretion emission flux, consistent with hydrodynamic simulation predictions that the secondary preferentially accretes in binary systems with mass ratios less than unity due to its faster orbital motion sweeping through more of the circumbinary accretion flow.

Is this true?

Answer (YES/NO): NO